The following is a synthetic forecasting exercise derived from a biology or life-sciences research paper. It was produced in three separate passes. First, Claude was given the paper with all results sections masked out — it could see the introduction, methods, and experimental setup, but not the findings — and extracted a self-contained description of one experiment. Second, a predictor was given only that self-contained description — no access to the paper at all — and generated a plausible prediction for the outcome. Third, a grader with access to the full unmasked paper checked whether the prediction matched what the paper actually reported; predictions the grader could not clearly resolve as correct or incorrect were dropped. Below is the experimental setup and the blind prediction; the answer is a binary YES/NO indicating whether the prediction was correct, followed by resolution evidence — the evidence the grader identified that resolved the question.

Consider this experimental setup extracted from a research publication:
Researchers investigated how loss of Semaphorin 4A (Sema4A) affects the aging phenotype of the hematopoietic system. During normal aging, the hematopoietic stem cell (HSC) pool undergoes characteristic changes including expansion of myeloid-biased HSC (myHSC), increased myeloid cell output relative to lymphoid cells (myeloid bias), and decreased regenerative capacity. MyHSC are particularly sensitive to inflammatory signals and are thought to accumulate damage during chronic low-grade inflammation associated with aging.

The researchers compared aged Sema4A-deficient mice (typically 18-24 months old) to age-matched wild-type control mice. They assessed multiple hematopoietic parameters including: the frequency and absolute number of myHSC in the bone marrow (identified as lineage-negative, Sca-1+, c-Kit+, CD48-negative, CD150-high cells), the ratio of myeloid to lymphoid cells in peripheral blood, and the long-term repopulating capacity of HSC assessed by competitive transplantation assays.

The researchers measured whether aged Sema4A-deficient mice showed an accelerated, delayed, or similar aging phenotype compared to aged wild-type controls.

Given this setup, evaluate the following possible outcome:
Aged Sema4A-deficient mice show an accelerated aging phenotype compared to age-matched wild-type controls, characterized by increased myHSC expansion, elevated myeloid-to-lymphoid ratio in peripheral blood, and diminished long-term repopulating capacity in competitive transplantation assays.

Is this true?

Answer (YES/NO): YES